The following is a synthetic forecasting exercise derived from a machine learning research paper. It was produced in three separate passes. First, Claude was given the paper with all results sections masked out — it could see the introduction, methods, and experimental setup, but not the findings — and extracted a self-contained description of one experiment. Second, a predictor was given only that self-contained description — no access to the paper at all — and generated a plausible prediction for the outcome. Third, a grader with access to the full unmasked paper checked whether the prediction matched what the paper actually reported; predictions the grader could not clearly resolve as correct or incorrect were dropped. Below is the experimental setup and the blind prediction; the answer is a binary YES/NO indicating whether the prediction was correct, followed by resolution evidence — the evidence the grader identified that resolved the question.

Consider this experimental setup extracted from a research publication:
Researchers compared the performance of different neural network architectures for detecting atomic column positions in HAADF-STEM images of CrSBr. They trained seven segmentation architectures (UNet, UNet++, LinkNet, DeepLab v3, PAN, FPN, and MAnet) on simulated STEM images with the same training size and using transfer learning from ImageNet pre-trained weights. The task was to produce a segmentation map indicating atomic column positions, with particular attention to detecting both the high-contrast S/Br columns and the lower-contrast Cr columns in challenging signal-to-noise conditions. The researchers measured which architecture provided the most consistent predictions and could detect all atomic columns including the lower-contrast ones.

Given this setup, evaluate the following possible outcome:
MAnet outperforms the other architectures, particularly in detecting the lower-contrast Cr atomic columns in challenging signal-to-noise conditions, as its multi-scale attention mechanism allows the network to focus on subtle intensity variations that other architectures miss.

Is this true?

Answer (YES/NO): NO